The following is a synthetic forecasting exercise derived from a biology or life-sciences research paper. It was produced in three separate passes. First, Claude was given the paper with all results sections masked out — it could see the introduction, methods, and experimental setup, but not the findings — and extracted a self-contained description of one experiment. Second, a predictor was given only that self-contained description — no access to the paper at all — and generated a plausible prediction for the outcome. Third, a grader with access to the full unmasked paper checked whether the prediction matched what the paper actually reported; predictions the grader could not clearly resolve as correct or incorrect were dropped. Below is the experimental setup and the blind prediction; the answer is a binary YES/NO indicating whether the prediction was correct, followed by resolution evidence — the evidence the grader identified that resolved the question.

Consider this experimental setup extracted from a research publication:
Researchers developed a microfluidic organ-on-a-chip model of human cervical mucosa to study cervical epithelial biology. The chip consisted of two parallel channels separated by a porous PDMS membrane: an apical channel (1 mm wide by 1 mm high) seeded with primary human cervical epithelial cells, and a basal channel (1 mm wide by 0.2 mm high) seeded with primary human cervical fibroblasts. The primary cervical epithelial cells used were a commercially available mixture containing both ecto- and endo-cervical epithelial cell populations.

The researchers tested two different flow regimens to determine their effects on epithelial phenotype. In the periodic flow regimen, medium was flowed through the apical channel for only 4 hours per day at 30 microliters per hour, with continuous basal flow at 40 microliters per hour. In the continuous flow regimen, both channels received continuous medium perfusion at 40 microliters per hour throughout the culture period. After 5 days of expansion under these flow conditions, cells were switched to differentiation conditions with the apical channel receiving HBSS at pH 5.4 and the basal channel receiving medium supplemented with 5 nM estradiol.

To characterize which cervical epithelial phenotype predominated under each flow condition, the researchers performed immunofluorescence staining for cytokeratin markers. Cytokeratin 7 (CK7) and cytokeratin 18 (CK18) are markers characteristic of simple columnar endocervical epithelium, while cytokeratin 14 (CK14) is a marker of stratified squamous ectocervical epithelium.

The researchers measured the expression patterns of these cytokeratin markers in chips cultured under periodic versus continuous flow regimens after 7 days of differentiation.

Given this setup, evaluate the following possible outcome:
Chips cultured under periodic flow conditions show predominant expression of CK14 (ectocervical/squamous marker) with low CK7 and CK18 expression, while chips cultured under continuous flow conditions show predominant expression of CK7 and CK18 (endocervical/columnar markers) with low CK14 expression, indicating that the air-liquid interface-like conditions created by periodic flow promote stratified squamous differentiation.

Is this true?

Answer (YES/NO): NO